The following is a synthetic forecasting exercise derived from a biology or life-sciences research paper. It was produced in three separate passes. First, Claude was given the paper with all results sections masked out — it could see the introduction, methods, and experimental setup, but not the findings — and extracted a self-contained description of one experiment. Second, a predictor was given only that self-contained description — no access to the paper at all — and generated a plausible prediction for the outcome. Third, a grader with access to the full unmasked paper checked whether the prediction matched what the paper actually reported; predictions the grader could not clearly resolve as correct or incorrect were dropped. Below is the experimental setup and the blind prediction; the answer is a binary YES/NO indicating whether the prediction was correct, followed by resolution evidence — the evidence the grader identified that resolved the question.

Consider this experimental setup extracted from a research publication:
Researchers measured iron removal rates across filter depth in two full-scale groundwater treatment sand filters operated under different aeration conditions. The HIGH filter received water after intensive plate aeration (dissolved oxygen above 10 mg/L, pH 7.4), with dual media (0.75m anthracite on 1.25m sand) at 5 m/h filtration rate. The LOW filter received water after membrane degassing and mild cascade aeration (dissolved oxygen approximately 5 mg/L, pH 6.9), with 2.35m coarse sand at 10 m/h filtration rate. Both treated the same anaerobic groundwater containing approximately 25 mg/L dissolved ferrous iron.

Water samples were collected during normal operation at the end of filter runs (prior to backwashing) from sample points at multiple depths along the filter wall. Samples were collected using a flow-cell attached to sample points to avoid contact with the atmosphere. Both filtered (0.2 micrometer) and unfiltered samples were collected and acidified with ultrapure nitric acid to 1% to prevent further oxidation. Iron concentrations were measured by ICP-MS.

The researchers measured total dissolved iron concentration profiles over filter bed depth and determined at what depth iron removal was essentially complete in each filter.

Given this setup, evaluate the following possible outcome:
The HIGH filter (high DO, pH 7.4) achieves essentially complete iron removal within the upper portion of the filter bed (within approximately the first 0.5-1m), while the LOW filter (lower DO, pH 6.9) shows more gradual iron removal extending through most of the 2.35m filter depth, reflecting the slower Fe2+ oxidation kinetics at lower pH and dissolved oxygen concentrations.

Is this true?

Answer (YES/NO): NO